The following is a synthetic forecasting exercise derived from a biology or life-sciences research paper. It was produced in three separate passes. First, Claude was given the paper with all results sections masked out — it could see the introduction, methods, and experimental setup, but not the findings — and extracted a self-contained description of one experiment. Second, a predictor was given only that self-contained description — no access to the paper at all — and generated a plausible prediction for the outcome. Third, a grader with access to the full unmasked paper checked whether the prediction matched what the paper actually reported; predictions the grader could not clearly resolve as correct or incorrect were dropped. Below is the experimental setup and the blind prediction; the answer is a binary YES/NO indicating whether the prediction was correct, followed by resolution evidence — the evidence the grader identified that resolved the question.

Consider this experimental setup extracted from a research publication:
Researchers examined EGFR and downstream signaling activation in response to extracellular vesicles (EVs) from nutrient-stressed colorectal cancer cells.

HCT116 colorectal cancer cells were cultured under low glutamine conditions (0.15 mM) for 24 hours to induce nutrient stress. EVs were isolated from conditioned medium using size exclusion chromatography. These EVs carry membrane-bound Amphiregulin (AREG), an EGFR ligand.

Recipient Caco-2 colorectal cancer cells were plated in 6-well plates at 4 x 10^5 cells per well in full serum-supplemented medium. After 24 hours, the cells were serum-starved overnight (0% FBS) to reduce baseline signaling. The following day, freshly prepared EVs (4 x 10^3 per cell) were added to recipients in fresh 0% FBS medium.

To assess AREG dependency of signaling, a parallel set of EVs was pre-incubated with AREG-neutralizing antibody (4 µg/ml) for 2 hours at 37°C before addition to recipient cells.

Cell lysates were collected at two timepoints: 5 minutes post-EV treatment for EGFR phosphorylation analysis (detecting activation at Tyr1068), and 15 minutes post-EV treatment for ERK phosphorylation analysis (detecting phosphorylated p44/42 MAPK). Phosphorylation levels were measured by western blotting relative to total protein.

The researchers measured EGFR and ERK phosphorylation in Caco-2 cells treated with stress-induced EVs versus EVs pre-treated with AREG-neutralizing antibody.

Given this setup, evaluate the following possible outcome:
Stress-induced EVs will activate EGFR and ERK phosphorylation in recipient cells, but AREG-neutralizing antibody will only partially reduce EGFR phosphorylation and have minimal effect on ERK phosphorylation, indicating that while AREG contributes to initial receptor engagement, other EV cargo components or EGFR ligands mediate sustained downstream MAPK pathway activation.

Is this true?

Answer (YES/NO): NO